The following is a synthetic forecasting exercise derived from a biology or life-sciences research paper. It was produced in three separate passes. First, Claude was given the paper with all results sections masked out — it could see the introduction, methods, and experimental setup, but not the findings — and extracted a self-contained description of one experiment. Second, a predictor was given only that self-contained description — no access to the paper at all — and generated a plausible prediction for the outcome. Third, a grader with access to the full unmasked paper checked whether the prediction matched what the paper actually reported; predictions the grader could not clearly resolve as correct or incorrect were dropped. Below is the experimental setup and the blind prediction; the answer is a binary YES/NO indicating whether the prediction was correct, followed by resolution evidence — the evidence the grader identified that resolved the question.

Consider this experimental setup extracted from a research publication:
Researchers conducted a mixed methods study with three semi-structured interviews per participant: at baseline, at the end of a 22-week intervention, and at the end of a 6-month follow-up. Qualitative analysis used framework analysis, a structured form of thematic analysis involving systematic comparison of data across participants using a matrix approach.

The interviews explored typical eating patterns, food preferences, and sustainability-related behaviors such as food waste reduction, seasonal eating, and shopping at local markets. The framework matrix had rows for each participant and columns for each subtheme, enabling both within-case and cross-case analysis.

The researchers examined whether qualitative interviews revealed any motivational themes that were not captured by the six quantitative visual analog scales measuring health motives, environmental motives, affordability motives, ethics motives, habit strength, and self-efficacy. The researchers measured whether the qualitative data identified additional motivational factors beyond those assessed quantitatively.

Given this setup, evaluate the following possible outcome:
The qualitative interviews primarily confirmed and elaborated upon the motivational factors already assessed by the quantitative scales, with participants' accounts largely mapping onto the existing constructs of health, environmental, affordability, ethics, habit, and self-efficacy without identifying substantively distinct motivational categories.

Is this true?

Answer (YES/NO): NO